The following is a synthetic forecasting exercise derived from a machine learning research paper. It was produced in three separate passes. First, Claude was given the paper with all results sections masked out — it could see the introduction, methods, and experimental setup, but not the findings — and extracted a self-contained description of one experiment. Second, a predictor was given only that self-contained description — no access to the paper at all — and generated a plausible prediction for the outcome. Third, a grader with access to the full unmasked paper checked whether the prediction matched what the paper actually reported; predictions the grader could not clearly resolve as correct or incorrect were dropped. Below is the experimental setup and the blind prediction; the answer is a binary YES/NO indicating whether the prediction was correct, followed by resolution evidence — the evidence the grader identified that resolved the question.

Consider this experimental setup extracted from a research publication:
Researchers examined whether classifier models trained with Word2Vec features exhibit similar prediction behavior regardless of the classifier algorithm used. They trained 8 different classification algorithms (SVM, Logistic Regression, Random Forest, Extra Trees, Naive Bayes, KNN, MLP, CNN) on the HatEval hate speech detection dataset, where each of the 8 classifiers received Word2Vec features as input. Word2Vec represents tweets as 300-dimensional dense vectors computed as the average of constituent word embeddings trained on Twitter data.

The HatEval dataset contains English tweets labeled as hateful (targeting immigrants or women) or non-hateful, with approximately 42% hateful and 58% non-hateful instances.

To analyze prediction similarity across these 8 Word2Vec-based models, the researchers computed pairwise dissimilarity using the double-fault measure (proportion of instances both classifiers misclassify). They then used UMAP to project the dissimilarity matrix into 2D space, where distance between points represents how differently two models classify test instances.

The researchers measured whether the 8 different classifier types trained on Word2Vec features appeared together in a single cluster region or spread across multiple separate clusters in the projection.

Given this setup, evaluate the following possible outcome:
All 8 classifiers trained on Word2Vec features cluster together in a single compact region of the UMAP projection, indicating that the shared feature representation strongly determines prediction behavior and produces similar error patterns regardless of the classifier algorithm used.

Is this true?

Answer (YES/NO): YES